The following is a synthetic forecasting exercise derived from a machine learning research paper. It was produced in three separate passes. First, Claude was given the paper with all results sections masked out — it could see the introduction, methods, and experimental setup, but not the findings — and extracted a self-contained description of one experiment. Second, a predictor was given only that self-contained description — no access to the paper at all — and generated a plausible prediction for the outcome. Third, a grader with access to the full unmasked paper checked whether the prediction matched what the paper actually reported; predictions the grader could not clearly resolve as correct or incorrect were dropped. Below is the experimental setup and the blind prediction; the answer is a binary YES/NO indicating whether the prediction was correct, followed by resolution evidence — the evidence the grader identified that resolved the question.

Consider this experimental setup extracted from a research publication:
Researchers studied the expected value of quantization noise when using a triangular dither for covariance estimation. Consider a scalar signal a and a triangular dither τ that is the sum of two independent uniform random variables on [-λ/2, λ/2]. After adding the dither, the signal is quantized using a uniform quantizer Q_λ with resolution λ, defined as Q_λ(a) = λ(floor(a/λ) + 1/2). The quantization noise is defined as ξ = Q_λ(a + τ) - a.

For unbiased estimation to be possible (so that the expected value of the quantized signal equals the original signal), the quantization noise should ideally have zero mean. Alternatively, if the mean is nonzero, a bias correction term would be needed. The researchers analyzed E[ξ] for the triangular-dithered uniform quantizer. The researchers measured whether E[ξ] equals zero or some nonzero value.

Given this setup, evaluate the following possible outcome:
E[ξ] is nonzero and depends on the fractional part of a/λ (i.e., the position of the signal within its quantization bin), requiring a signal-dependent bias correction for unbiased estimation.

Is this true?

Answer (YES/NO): NO